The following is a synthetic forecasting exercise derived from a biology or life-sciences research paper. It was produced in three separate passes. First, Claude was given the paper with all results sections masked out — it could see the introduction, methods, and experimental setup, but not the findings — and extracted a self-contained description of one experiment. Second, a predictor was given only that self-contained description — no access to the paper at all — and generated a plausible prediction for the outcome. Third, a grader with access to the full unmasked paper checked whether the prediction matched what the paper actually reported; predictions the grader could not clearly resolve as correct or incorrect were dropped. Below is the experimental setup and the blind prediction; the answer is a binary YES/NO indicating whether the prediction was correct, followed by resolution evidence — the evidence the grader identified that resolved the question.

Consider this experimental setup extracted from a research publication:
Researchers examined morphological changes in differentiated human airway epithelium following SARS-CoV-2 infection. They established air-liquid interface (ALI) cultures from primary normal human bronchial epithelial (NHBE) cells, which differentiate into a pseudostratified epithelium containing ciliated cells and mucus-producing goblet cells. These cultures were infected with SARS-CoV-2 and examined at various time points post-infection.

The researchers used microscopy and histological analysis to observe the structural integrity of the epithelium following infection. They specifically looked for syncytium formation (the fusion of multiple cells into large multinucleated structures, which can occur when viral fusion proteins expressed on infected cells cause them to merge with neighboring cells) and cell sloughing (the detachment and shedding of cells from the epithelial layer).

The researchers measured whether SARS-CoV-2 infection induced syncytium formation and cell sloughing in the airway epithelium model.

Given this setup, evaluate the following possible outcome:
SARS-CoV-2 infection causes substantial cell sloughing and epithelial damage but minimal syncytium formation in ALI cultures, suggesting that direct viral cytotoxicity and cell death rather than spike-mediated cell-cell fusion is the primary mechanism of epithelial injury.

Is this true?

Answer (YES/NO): NO